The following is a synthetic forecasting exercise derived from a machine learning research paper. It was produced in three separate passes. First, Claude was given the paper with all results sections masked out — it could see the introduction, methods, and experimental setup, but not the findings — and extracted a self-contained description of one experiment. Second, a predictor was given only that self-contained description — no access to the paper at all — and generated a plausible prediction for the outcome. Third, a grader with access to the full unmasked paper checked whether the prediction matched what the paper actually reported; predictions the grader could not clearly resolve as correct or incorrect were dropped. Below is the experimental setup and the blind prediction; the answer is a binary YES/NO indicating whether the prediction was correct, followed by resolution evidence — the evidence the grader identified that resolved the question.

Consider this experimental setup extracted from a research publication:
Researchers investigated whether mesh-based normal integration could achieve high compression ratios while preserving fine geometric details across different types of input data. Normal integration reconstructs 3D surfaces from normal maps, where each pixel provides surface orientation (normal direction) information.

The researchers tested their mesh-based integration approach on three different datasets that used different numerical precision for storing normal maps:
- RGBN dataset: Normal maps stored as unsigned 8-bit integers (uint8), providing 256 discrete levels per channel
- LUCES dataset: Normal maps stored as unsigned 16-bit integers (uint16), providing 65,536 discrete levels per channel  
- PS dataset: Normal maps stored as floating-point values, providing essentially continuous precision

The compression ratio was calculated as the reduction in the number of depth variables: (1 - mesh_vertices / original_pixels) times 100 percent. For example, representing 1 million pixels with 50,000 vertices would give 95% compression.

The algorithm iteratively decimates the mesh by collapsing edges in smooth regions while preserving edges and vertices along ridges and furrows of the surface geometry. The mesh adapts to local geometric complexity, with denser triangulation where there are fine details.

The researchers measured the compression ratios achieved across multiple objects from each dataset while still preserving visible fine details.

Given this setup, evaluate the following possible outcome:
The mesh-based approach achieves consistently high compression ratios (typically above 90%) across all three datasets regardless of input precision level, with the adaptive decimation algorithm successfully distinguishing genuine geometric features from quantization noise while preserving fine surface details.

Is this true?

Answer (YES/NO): YES